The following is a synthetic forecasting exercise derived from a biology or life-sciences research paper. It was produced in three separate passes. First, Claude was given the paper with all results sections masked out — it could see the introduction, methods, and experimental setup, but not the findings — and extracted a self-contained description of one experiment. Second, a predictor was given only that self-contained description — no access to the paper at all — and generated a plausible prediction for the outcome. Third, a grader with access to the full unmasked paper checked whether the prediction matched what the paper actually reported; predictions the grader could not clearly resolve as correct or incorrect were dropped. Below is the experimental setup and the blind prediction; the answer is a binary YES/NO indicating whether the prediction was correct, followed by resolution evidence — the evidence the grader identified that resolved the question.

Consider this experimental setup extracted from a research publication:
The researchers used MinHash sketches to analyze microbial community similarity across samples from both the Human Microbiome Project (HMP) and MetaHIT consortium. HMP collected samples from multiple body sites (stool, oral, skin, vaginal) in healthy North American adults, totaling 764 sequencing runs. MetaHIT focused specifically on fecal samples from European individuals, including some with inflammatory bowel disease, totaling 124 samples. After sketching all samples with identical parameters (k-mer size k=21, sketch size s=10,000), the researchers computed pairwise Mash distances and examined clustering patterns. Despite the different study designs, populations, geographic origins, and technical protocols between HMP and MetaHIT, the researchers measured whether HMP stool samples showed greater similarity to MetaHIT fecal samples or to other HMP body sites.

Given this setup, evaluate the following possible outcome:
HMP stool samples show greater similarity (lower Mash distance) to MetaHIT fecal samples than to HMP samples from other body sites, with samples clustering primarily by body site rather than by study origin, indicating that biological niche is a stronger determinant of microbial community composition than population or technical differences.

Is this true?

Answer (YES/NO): YES